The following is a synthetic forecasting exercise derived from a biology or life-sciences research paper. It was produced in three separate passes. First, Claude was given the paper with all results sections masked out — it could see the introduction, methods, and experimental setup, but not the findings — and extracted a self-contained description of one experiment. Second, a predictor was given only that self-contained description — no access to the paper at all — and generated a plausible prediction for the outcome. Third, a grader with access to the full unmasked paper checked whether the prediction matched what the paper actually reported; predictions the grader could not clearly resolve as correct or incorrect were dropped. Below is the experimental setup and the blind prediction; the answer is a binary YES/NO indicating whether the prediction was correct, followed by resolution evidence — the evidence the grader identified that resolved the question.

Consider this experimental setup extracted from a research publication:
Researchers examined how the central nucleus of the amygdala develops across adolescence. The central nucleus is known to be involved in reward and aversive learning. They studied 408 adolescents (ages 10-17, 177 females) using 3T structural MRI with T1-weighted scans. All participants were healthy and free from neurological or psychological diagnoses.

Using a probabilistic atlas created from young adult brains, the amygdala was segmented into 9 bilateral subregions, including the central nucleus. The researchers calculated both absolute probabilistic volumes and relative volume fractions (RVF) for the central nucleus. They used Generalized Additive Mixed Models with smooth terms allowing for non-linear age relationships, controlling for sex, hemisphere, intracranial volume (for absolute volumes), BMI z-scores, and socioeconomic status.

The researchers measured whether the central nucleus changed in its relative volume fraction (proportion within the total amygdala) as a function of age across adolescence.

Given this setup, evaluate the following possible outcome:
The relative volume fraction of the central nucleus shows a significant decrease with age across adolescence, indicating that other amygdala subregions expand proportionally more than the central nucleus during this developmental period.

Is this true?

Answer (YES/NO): NO